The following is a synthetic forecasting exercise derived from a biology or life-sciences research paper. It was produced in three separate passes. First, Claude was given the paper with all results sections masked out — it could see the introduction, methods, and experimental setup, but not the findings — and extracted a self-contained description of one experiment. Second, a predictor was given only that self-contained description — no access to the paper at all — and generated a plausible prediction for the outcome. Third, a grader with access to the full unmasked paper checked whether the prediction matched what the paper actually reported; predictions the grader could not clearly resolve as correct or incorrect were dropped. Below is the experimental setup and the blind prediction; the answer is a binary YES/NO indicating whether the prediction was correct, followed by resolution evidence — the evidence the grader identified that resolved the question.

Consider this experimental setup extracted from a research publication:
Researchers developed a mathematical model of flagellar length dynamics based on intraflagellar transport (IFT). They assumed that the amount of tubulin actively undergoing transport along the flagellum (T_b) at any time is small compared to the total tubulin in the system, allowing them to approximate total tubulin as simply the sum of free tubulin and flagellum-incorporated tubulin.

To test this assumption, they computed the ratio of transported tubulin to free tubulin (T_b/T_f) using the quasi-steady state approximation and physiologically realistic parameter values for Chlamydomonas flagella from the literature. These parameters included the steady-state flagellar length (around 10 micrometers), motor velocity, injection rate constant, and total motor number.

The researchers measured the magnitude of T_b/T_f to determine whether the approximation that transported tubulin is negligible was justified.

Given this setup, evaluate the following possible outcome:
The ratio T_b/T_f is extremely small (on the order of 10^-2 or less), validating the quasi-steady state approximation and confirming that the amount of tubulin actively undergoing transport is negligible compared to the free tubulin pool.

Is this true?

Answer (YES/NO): YES